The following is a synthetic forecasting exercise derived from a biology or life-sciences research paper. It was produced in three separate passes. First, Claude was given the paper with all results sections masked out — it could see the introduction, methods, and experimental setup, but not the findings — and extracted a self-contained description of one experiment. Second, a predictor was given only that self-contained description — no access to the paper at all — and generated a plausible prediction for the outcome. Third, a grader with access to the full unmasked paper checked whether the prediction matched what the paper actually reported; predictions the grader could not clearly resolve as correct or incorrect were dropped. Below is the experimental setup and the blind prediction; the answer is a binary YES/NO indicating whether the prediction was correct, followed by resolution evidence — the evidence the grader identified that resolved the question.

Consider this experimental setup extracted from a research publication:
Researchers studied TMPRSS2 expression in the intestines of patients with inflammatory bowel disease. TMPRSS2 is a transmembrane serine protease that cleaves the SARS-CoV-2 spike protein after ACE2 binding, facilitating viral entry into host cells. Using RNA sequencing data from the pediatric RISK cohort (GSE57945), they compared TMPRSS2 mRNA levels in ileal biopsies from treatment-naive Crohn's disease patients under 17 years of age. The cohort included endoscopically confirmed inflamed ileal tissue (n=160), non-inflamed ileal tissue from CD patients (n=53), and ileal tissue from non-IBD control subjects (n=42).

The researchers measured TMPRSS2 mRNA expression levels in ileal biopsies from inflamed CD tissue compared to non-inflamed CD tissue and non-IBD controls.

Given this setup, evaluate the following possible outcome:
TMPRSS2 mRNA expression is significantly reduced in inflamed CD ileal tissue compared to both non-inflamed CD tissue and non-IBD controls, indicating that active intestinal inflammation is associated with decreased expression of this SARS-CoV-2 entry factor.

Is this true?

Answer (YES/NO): NO